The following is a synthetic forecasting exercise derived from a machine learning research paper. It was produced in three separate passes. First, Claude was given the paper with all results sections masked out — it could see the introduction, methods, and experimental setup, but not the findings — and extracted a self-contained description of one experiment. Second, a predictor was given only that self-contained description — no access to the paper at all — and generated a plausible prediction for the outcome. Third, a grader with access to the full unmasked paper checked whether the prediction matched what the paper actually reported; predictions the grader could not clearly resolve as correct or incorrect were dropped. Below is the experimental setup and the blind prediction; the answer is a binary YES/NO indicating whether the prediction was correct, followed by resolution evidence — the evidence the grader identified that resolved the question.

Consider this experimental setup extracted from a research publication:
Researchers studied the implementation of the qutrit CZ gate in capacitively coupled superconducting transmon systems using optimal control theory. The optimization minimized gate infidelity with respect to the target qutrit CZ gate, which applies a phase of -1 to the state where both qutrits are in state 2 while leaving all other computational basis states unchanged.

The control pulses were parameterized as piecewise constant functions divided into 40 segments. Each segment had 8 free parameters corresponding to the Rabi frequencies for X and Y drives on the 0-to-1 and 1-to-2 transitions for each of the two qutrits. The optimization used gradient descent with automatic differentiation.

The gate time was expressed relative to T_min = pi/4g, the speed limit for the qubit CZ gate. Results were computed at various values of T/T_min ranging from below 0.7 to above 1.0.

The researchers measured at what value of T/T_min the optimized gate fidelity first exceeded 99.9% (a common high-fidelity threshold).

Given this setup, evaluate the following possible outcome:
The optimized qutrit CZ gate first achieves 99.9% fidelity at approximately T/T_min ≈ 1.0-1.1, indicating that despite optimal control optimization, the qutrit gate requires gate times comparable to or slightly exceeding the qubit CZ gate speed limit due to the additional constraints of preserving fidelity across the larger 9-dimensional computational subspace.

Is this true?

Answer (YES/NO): YES